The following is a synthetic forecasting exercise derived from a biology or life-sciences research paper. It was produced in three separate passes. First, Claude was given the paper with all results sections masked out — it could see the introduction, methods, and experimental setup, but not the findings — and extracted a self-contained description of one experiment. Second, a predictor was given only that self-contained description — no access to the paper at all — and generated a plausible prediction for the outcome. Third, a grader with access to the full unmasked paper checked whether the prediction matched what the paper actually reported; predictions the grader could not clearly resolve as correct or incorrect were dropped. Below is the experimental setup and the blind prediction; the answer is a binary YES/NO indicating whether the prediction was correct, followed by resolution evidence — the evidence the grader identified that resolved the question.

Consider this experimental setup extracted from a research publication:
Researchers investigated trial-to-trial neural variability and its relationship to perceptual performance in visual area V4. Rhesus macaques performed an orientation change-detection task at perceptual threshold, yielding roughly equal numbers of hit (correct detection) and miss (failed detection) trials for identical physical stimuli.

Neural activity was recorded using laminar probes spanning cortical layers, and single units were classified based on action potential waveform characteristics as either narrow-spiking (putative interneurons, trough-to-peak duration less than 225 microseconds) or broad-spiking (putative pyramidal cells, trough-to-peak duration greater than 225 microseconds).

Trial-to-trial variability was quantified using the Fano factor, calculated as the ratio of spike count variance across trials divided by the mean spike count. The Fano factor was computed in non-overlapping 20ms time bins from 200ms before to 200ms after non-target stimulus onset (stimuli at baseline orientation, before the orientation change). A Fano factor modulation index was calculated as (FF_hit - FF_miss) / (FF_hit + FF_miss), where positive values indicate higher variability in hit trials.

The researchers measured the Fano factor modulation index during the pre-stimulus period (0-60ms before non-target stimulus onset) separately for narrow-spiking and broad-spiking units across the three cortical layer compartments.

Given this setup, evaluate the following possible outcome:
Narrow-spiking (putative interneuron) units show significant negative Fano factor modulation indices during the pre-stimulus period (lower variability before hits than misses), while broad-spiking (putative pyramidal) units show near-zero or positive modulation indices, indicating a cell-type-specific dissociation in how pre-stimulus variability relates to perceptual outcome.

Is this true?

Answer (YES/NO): NO